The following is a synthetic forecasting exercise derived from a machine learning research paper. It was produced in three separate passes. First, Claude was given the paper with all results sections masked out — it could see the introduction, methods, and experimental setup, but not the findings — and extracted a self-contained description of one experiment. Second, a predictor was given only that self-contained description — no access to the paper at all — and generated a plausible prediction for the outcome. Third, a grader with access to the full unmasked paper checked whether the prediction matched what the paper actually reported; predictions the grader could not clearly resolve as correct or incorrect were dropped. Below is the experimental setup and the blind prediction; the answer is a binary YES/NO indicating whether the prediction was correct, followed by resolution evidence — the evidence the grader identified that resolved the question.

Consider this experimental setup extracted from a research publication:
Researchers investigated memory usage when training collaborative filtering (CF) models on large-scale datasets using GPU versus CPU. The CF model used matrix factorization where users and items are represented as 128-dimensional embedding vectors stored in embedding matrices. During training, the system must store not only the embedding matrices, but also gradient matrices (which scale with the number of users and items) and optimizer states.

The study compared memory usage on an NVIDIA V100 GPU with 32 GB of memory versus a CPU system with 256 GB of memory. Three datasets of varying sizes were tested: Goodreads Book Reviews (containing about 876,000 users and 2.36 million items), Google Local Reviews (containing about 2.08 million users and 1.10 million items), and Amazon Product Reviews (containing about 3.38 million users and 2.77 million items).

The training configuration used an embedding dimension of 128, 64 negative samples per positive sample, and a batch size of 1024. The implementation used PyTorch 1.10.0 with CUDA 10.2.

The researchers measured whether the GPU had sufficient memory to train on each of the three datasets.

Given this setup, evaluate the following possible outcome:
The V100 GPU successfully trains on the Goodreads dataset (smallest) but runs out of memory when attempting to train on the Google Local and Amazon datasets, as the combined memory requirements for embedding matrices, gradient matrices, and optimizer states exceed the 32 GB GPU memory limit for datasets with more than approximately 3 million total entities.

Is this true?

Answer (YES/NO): NO